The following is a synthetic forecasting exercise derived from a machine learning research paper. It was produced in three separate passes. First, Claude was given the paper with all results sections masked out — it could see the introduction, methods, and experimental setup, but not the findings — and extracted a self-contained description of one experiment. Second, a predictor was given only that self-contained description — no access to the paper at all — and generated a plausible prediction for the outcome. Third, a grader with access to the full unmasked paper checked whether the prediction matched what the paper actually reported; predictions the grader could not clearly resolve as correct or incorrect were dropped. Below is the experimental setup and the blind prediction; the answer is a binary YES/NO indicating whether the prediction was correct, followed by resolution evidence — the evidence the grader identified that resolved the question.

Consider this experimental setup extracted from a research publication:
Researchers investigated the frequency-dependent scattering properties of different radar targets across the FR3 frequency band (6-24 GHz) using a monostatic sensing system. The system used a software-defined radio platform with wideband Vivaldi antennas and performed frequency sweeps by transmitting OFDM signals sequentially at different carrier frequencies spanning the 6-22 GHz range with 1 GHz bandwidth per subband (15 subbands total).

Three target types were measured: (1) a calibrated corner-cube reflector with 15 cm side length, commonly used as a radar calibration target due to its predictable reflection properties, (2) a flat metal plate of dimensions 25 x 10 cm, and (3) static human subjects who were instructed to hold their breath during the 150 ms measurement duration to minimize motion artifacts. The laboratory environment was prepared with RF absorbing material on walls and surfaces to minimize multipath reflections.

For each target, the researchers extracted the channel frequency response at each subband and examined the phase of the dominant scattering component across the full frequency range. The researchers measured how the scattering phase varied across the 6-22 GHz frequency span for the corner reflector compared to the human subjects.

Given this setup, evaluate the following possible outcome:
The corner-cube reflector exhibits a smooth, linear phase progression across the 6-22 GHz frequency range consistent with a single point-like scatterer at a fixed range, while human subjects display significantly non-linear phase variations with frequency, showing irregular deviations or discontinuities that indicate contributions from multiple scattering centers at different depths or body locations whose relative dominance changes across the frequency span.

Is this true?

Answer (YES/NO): NO